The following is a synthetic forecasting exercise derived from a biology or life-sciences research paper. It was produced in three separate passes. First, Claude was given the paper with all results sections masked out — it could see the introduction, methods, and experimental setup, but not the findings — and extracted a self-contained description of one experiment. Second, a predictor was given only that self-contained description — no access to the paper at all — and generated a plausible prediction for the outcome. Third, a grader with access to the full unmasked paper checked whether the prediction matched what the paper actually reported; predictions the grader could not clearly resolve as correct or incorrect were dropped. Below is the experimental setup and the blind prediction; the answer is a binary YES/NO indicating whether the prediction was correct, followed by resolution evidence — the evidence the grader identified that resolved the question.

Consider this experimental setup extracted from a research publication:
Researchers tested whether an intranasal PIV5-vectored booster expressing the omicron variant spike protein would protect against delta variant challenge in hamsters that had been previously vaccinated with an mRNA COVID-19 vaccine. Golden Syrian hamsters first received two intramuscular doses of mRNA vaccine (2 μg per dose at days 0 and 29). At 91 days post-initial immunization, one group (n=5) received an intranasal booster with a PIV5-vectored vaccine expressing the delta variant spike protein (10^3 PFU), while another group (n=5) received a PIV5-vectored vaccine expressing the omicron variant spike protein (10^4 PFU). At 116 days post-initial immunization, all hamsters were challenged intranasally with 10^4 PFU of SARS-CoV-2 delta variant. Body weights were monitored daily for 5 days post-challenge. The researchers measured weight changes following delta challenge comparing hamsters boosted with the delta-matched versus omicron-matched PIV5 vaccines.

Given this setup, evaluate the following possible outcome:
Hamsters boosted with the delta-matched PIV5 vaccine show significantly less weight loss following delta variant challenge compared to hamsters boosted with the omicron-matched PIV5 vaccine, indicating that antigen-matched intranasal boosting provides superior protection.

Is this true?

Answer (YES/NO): NO